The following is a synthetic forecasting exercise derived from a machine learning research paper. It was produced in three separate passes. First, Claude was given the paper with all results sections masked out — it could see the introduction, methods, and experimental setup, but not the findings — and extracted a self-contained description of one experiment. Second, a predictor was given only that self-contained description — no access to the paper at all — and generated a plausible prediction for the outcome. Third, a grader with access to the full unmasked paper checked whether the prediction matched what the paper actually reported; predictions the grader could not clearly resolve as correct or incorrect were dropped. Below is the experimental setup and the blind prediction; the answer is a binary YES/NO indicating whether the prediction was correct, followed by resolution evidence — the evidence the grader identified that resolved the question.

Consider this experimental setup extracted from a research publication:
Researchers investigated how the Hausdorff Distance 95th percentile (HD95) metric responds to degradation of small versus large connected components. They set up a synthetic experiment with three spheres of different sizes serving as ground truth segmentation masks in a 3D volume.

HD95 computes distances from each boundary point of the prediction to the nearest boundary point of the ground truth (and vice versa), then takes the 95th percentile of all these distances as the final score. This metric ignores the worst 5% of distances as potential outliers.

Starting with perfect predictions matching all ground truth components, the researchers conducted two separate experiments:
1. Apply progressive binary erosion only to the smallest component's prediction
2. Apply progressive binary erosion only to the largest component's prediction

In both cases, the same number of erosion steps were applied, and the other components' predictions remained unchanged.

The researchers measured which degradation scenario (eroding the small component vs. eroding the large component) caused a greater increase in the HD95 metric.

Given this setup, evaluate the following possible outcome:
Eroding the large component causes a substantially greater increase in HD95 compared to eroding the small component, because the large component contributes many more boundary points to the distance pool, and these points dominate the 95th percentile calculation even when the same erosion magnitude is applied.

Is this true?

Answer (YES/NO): YES